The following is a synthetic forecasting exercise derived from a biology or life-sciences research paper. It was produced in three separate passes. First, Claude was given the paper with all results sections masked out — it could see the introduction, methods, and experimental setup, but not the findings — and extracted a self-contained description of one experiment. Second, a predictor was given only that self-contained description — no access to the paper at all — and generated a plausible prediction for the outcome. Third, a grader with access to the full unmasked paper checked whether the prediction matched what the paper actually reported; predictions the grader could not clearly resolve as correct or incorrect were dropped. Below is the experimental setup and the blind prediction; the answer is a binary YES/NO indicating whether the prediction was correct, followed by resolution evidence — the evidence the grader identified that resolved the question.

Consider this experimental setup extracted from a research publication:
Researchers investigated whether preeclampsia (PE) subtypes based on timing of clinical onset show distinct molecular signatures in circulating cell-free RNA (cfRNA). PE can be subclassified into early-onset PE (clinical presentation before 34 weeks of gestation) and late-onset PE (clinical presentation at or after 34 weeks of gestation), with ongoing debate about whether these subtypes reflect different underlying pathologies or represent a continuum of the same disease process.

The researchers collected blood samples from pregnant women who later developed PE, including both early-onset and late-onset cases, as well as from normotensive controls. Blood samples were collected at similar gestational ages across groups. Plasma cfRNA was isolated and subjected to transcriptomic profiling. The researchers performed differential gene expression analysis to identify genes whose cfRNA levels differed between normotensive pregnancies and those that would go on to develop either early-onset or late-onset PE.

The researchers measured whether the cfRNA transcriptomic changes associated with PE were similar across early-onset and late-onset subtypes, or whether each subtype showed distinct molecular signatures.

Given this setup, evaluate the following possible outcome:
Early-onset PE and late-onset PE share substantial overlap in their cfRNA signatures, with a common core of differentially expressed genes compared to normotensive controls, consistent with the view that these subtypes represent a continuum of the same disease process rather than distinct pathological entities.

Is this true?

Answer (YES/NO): YES